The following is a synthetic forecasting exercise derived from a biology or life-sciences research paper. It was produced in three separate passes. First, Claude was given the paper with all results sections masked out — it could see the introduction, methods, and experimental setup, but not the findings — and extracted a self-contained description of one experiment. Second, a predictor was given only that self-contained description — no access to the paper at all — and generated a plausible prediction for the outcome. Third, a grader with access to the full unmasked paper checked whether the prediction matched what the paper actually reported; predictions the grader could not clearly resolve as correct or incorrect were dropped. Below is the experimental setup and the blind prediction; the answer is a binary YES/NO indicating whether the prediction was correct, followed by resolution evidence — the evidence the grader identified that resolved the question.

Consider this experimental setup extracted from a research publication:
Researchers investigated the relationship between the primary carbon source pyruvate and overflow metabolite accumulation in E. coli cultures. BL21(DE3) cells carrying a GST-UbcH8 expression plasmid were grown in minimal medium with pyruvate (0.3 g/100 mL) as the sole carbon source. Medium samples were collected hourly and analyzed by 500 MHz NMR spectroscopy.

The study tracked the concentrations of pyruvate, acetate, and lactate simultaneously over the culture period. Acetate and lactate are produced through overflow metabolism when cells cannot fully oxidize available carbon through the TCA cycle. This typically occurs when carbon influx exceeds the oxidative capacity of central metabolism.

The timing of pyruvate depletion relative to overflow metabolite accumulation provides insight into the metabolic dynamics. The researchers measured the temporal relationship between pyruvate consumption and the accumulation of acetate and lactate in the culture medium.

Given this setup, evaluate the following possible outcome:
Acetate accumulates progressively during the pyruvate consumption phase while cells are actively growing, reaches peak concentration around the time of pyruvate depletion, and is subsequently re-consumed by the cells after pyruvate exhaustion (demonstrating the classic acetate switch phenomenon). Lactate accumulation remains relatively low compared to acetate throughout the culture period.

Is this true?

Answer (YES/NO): NO